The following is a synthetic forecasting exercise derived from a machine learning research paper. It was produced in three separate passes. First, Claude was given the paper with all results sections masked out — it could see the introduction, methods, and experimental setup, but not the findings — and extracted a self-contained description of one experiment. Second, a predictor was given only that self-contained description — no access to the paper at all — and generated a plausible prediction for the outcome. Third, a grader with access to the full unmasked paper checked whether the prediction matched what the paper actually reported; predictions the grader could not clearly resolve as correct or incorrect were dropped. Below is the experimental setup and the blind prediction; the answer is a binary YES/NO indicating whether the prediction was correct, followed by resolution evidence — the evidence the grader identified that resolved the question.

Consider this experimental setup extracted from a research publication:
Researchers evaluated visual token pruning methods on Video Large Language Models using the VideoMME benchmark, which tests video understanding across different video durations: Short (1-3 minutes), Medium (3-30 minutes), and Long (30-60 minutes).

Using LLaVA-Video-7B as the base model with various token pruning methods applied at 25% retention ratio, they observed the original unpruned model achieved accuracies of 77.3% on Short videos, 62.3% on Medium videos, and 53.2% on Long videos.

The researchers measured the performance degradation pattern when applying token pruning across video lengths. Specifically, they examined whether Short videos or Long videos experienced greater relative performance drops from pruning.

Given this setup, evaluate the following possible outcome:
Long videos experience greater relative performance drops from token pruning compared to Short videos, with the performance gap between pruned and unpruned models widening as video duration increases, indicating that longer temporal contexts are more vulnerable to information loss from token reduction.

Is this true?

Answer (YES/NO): NO